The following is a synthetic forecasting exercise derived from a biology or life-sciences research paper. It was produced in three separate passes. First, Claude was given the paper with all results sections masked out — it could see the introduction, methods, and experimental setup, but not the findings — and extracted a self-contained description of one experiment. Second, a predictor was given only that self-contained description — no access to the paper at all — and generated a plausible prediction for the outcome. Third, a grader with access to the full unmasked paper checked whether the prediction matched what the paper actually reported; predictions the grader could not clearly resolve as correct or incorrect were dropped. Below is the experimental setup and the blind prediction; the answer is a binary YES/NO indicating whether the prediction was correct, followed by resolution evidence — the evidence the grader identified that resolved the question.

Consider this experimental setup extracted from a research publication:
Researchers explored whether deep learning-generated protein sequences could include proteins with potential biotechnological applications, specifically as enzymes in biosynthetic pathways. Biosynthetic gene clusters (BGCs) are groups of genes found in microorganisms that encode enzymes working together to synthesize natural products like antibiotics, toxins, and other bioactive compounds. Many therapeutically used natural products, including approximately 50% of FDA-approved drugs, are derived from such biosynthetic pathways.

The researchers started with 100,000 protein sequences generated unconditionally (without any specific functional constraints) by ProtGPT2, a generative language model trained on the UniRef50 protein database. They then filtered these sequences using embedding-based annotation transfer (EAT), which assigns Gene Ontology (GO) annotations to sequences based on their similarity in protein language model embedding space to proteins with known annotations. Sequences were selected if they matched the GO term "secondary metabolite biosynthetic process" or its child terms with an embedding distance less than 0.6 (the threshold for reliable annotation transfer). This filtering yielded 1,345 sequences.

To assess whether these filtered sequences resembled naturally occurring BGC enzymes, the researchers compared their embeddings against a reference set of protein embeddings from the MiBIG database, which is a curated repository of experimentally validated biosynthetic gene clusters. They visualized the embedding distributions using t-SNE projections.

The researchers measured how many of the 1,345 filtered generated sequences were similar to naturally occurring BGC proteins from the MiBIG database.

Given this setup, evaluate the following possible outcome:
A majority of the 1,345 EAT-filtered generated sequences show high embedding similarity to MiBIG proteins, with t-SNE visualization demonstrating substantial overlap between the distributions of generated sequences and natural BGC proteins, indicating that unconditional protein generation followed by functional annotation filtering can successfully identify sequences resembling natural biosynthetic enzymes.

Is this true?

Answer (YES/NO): NO